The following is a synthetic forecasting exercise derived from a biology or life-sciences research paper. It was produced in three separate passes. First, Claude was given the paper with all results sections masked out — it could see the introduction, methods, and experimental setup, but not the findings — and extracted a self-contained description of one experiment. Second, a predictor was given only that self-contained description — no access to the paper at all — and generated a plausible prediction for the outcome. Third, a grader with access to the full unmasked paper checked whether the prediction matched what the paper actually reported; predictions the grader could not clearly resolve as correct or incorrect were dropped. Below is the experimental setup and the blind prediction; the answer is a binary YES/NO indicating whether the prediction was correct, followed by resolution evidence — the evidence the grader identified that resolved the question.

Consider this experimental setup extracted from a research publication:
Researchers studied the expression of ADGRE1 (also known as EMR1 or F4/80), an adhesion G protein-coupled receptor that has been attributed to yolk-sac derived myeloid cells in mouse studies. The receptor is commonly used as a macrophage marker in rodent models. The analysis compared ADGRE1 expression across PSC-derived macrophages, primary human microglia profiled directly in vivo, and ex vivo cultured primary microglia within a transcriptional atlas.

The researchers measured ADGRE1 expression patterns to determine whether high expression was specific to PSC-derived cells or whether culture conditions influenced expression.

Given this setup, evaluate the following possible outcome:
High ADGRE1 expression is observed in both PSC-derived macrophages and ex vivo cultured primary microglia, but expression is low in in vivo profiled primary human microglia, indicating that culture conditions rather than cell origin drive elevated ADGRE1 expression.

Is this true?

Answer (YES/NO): YES